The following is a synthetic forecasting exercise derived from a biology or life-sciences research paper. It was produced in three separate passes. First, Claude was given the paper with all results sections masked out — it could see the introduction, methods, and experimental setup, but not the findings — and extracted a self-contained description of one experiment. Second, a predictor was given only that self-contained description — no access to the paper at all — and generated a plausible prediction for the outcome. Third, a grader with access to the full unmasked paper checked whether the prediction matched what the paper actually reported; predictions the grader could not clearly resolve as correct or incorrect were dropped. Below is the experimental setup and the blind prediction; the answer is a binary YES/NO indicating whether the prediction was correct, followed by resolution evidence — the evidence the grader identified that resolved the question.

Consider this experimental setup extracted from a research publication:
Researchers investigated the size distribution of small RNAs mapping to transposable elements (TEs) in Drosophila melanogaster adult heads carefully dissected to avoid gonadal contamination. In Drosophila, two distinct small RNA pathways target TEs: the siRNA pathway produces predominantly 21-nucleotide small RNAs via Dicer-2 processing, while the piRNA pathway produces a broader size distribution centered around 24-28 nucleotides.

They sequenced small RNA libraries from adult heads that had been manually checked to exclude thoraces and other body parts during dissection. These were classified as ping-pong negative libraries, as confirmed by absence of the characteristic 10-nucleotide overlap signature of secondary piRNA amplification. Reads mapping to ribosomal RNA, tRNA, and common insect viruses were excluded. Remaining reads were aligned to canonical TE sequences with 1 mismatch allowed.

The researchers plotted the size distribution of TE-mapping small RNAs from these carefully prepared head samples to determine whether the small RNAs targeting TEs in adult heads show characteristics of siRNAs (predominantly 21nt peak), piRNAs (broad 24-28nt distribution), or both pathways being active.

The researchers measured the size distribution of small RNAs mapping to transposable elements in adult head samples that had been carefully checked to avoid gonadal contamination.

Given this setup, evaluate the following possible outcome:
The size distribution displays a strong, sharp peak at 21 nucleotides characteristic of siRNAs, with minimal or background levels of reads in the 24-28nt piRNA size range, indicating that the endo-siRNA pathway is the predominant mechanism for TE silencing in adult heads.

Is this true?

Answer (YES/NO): YES